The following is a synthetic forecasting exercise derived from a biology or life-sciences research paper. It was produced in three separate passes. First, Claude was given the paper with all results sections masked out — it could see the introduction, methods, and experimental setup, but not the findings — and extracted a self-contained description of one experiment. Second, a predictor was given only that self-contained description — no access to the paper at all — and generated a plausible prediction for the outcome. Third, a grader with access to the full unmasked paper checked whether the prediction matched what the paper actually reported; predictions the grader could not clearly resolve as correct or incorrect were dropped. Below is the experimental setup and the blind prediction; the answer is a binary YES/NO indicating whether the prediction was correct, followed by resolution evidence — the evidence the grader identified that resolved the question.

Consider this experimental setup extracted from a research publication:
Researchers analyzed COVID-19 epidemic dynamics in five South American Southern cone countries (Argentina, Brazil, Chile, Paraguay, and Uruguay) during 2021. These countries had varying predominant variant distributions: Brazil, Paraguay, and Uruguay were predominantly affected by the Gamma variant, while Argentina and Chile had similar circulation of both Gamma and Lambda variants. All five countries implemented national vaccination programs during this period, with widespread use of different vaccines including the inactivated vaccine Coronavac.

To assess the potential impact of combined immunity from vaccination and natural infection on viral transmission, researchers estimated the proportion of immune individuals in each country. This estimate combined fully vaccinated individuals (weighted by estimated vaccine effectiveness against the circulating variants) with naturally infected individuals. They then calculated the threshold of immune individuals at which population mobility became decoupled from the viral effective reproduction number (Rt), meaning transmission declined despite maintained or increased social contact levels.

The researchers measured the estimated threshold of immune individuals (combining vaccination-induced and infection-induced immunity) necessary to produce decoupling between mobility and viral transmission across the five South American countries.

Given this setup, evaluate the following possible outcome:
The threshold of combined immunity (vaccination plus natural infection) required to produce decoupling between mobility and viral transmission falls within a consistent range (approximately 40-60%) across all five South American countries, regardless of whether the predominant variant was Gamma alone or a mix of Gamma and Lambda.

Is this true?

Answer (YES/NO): NO